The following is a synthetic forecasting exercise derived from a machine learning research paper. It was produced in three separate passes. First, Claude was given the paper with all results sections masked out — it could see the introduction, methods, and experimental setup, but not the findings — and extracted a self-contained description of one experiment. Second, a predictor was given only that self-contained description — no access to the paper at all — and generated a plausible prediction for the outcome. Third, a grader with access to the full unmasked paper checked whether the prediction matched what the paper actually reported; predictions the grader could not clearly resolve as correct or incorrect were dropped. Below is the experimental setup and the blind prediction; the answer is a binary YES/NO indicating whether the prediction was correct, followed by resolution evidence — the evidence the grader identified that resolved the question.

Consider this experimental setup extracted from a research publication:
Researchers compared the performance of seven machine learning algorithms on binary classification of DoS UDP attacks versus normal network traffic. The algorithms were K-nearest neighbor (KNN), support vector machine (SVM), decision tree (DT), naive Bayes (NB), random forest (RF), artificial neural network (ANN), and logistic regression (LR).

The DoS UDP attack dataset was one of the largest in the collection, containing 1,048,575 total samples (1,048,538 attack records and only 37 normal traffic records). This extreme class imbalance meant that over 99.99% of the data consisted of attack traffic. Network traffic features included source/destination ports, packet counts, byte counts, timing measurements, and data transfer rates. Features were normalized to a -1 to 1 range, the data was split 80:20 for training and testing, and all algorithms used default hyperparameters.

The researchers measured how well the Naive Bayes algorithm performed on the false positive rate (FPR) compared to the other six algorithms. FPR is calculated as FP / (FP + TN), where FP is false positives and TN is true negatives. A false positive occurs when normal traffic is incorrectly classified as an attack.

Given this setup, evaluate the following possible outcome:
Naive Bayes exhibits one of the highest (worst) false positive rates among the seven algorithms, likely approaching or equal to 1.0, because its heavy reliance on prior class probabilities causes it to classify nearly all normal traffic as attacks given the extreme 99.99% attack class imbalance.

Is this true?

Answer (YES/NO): NO